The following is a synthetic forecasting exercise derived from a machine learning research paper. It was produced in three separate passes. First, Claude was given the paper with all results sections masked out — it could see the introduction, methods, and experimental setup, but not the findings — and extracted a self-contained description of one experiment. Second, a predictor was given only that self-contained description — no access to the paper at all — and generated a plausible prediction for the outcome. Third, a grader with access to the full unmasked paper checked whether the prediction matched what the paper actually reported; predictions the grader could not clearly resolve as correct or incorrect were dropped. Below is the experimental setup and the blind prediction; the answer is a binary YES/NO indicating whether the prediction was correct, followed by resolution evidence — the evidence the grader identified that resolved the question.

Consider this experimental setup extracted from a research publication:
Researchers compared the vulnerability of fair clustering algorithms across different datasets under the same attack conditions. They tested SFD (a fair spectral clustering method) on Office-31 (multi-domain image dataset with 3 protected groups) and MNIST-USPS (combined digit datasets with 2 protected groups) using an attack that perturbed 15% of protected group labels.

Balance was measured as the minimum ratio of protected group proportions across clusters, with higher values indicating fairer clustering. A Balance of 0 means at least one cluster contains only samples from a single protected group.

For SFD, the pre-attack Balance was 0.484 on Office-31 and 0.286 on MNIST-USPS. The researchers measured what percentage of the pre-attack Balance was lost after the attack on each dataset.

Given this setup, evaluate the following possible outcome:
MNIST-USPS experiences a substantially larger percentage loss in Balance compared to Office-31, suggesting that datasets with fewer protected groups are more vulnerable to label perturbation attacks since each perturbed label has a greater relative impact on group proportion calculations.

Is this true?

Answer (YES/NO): YES